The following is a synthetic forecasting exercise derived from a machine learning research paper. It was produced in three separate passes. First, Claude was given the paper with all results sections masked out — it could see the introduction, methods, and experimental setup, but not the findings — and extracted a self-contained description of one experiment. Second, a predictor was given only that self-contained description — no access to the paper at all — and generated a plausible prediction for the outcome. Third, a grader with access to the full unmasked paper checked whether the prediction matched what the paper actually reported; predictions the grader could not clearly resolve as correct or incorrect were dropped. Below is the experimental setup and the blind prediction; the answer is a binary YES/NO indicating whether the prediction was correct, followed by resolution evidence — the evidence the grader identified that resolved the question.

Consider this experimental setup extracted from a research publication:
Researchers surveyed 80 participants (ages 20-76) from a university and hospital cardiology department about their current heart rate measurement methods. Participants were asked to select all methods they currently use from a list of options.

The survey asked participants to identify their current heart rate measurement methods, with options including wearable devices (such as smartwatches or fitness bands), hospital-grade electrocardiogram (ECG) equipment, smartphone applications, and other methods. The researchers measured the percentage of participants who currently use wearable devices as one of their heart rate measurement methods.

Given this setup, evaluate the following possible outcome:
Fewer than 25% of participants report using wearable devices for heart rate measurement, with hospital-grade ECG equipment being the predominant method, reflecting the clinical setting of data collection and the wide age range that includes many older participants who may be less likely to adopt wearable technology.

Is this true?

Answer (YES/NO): NO